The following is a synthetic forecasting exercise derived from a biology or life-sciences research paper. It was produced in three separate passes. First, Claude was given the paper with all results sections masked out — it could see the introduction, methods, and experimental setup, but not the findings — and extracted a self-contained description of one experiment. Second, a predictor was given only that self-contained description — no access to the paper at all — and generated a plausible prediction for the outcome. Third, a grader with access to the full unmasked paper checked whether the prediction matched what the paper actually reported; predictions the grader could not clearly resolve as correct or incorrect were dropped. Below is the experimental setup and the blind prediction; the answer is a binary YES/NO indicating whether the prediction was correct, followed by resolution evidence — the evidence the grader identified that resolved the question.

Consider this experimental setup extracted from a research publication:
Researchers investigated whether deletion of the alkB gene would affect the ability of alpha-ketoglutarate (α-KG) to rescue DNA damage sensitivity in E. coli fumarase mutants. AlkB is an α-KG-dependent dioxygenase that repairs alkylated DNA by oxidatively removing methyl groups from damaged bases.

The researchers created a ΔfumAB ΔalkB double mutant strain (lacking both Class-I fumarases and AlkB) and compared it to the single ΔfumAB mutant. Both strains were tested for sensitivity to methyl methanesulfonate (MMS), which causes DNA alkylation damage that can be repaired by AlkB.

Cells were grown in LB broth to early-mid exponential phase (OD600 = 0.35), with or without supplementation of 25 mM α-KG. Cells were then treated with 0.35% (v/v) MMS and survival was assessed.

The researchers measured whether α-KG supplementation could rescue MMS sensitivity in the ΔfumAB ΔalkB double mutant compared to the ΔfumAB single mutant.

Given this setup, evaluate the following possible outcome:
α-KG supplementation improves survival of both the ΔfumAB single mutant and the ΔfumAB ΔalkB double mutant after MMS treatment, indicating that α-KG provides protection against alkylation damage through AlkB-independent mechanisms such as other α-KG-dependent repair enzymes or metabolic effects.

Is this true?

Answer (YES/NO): NO